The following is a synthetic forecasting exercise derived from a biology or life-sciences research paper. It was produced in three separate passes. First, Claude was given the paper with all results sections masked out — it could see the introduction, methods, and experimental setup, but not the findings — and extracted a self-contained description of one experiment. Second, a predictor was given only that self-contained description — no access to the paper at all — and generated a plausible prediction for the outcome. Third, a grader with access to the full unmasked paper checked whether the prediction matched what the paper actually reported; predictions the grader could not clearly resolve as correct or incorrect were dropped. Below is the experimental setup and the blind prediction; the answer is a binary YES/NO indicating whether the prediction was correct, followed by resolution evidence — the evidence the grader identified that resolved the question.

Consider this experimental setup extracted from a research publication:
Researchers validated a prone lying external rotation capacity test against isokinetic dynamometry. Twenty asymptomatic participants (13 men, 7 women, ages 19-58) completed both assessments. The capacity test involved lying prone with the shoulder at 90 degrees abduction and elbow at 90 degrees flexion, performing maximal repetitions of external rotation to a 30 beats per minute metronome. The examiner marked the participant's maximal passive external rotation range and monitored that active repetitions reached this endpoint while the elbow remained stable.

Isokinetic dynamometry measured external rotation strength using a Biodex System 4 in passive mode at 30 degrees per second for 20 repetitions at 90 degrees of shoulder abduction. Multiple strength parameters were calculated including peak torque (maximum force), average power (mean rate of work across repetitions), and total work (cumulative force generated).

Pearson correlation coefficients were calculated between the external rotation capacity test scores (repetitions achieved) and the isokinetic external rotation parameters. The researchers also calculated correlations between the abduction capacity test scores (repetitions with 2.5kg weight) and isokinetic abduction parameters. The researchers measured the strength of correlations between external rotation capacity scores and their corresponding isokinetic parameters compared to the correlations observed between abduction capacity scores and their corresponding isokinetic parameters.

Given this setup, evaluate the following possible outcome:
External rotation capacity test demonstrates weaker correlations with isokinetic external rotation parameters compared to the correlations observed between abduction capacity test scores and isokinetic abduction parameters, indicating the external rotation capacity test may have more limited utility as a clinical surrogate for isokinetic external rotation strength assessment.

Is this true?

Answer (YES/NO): YES